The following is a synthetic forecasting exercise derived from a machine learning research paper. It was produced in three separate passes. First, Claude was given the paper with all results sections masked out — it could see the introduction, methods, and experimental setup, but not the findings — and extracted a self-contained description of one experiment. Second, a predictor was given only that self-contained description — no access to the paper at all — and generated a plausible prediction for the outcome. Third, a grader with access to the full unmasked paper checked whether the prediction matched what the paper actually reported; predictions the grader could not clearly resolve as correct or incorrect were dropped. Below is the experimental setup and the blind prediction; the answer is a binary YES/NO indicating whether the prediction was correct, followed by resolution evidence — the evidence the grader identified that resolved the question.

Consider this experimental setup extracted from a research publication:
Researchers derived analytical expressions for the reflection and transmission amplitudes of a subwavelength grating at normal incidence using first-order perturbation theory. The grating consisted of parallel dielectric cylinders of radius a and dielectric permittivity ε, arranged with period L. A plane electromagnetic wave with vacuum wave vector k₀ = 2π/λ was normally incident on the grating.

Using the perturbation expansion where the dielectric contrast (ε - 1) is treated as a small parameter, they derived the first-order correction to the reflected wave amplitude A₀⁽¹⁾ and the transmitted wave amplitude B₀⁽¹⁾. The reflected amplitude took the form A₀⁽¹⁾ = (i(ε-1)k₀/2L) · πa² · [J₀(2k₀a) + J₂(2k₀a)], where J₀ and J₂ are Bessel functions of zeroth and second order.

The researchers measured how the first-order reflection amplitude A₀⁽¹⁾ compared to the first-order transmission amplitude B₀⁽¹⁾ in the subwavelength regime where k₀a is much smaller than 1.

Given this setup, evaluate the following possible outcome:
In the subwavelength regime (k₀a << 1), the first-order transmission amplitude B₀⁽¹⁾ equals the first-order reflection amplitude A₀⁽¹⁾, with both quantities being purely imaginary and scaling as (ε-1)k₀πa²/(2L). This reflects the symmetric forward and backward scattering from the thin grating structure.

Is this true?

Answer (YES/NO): YES